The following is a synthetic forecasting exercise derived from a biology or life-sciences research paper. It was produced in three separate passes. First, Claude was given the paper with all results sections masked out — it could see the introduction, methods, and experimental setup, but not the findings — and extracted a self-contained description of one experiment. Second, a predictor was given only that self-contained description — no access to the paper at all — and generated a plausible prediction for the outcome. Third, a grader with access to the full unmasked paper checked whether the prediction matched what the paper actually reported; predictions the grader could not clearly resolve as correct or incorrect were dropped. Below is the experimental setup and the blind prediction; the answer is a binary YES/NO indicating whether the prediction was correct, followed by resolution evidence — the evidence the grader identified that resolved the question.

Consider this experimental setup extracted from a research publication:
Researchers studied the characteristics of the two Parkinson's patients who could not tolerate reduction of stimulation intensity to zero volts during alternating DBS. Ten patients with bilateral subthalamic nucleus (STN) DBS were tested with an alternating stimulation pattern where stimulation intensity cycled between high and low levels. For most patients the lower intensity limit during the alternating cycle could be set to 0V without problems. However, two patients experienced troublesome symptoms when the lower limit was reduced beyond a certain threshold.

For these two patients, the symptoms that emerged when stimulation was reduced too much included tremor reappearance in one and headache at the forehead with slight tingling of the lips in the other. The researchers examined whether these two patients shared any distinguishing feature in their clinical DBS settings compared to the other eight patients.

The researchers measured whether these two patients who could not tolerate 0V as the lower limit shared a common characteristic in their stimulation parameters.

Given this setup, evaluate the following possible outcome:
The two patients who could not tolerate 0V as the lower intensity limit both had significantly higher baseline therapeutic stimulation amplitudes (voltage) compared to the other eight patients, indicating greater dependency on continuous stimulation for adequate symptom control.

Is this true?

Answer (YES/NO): NO